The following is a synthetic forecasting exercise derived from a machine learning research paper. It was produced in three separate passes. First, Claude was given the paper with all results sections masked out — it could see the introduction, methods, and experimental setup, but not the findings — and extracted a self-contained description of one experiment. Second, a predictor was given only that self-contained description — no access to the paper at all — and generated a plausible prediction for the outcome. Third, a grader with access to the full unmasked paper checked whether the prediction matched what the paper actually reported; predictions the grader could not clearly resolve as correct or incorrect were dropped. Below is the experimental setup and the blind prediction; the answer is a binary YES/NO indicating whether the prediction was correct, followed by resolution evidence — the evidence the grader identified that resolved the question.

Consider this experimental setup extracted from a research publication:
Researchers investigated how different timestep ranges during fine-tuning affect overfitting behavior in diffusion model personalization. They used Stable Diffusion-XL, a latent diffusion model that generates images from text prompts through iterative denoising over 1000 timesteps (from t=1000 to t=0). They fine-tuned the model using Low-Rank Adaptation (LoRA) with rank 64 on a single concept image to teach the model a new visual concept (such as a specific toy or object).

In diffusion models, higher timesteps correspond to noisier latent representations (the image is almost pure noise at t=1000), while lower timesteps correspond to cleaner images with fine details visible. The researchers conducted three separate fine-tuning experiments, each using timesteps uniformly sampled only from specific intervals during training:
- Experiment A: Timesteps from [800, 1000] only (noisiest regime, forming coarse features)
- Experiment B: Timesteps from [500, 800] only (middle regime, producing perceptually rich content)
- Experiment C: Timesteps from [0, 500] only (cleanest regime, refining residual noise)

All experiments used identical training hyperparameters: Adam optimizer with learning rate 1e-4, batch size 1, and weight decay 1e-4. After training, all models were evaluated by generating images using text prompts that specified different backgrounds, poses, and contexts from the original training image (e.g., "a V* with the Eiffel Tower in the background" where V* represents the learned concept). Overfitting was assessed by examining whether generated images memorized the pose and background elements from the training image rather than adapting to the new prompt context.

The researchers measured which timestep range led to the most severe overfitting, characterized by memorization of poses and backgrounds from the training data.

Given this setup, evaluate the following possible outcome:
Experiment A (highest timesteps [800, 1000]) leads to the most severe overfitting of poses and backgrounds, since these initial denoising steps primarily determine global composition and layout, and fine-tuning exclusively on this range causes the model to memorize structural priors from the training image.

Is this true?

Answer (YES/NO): YES